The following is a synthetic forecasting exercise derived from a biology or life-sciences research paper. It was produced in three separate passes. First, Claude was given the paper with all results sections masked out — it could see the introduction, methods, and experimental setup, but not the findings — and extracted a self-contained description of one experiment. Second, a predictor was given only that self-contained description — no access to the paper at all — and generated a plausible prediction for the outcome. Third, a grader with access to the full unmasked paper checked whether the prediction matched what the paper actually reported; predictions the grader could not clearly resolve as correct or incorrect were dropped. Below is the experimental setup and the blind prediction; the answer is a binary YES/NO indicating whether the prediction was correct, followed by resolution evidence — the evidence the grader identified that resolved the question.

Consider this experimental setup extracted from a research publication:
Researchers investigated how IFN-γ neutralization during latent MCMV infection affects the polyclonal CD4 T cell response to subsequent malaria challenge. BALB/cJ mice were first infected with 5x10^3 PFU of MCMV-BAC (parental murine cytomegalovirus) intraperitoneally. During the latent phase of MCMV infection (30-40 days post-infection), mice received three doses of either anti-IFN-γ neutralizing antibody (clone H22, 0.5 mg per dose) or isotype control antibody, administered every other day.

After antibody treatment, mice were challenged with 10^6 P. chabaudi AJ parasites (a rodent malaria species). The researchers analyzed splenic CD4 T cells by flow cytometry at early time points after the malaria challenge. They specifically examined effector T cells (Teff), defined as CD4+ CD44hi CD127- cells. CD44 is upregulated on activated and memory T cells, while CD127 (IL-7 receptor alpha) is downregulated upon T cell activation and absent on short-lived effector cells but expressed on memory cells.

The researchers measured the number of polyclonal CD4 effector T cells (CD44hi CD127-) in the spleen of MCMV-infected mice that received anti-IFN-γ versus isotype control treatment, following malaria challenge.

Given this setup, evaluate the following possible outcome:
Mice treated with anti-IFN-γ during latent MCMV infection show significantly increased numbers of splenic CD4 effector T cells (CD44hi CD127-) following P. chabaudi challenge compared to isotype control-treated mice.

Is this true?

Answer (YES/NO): NO